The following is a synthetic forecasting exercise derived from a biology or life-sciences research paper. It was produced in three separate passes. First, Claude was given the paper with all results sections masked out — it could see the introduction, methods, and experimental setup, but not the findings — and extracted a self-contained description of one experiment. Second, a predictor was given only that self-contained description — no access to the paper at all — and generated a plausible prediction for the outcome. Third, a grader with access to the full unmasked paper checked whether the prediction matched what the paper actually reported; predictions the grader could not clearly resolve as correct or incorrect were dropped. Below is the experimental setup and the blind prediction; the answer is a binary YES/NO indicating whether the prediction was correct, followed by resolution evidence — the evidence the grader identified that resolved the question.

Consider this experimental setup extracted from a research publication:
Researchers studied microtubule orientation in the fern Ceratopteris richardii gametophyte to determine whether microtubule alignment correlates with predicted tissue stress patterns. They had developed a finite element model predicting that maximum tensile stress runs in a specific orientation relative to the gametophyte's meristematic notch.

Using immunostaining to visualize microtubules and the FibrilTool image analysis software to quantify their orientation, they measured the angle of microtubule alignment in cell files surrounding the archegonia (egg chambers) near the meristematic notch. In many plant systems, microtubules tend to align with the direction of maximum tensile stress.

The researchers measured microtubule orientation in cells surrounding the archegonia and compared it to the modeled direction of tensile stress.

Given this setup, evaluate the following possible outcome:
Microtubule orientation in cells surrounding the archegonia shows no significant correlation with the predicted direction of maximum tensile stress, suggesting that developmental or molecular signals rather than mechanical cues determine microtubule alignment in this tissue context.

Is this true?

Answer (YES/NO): NO